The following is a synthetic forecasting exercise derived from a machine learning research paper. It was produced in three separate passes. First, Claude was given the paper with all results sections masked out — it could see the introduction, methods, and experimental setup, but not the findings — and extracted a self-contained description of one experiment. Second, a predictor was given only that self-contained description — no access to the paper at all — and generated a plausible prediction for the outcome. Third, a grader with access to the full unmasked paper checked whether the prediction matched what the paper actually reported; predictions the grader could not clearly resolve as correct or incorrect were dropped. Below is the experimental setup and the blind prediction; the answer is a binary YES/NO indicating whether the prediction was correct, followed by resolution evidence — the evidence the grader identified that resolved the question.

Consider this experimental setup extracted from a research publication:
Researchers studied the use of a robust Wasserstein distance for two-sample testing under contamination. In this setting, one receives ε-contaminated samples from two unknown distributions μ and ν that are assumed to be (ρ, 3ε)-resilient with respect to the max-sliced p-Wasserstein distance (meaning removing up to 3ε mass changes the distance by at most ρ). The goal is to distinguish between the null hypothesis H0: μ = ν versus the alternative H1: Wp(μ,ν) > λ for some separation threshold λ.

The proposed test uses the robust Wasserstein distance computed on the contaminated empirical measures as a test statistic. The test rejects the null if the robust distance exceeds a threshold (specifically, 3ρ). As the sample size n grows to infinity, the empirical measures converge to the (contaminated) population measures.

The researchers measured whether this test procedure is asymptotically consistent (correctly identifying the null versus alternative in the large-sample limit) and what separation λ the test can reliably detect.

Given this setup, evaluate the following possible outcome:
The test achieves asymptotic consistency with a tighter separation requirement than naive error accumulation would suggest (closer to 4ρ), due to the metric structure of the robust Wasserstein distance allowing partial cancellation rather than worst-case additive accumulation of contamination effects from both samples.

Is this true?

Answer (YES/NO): NO